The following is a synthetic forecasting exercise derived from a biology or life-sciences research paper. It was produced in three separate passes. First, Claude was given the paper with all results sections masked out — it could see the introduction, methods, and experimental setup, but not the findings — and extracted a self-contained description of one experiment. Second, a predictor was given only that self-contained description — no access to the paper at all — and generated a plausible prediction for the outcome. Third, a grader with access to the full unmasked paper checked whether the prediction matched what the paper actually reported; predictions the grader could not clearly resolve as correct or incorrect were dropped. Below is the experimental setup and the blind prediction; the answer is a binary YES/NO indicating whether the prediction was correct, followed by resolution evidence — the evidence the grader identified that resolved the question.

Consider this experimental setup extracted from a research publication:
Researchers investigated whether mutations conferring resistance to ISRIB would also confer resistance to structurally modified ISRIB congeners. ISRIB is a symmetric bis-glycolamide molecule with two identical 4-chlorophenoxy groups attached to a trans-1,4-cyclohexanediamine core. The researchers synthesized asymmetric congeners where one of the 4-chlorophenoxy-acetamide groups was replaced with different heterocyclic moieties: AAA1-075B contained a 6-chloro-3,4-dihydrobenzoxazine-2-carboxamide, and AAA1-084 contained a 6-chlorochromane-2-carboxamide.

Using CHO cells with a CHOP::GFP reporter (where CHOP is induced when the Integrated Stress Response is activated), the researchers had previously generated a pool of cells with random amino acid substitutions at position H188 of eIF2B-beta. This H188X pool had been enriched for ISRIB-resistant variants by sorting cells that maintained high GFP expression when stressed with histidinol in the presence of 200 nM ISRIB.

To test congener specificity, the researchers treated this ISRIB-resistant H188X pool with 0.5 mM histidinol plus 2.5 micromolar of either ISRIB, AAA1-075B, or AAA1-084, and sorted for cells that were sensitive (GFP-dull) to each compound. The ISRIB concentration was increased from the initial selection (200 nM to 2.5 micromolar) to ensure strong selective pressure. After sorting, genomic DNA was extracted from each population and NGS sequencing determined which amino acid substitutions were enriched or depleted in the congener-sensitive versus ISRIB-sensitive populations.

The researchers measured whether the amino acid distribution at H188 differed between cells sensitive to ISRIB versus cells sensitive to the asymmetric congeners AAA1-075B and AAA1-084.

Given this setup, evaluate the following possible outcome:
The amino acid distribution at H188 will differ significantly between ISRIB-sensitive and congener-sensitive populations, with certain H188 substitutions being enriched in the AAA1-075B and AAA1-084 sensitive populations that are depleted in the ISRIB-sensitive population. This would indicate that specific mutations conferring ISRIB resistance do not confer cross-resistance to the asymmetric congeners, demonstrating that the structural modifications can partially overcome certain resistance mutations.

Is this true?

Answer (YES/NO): YES